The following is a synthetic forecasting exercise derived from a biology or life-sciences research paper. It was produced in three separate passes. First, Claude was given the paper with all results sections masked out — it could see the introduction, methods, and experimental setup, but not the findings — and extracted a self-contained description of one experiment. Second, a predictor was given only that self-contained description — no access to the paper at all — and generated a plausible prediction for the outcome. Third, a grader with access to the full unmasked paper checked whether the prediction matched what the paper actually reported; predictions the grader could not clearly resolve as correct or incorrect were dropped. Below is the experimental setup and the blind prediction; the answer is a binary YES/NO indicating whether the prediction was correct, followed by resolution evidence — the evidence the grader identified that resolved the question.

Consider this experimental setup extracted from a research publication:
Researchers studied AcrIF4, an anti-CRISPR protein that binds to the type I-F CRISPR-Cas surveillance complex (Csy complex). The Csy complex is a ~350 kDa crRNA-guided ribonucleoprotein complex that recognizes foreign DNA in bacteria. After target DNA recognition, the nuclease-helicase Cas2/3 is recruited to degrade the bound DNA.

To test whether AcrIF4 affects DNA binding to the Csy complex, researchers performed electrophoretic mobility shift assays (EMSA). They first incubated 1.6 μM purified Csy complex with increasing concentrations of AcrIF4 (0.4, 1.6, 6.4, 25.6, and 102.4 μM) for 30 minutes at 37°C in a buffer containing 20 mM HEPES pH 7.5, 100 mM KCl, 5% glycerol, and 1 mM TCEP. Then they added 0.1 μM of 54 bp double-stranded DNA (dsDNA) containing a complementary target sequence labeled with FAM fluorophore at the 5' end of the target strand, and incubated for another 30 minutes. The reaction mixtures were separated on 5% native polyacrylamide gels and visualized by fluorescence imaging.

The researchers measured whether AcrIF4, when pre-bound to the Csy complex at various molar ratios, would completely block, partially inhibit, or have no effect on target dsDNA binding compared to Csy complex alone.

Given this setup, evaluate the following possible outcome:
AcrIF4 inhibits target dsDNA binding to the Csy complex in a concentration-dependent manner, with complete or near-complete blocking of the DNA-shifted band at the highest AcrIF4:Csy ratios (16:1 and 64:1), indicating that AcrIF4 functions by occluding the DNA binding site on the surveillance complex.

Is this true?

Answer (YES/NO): NO